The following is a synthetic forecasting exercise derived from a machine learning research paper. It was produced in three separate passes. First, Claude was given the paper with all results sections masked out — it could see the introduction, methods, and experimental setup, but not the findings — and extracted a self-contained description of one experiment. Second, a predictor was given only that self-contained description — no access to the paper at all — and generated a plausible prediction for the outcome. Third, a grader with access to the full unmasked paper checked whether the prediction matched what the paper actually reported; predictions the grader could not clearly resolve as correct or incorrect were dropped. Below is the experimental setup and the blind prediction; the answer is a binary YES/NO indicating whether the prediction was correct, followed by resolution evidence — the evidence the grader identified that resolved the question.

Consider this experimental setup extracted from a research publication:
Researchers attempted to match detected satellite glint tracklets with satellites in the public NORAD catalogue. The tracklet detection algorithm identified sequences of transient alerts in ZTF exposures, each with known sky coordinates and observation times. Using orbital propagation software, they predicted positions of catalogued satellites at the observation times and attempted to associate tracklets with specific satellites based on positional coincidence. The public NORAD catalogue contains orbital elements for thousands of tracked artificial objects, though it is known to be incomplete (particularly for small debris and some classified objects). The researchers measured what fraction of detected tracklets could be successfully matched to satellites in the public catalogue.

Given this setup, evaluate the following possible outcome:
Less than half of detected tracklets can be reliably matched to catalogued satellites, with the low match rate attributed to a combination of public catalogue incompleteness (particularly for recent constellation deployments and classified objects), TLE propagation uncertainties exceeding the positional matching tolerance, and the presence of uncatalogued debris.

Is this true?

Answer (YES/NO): NO